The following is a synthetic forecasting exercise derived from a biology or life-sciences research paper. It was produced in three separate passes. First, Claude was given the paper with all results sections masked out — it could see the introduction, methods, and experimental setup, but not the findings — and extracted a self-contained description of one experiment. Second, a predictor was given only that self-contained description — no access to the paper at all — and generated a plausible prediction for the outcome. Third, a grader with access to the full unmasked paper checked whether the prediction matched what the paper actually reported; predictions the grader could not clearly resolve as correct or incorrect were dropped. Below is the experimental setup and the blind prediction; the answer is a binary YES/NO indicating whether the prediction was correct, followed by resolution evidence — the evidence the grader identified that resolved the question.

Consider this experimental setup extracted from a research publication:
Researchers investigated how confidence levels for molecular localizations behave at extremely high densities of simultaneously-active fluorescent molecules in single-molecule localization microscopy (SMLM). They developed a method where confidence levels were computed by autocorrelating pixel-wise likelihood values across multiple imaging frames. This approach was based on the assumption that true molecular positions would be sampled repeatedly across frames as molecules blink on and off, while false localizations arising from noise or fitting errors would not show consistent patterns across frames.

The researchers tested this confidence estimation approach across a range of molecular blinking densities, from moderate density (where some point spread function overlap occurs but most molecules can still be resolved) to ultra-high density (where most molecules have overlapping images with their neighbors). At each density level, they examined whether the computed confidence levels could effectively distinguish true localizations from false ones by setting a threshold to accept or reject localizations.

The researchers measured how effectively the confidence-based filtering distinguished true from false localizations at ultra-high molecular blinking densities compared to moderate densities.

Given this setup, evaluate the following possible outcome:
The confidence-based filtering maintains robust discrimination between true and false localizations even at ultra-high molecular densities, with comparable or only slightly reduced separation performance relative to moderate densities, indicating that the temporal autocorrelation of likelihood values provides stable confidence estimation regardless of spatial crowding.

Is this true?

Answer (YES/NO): NO